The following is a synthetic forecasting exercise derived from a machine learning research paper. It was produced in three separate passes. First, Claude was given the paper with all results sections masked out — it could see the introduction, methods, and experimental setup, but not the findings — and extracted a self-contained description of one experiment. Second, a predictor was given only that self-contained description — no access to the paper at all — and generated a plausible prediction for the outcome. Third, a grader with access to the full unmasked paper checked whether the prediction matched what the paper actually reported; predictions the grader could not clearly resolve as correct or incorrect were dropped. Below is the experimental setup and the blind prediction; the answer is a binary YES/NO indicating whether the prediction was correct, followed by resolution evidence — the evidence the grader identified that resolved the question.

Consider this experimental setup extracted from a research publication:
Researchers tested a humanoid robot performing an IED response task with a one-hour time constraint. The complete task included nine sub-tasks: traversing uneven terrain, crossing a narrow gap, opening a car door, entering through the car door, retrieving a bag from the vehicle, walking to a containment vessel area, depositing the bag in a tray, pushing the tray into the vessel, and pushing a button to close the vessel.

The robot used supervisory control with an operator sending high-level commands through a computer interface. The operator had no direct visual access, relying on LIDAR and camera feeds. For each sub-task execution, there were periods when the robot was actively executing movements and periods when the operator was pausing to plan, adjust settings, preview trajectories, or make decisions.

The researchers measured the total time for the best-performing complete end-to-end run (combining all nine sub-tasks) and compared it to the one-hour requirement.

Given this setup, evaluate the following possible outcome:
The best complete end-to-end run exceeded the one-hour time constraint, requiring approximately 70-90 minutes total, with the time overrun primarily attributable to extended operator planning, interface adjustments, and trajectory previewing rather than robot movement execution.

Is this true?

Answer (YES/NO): NO